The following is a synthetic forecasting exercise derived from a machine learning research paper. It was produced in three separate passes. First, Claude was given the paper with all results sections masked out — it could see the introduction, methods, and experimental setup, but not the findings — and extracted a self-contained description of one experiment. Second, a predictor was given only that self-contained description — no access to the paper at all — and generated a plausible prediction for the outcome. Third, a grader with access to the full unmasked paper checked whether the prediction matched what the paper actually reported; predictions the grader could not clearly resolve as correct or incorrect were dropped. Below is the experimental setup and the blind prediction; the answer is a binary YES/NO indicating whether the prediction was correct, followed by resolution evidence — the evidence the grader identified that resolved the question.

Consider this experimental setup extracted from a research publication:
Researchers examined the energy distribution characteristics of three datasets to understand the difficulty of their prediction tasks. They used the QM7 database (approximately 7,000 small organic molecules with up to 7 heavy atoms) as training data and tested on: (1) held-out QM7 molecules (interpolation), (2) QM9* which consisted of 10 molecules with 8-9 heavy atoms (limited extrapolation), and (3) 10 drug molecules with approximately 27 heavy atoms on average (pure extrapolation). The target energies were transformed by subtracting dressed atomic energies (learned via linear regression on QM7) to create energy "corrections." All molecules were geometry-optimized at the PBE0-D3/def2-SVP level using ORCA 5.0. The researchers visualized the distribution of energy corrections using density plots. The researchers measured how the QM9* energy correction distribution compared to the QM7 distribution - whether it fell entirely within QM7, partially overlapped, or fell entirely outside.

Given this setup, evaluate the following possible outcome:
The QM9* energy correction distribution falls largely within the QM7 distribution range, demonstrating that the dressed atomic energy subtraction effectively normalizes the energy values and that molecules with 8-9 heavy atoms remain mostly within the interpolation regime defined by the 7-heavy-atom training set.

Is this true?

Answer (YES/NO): NO